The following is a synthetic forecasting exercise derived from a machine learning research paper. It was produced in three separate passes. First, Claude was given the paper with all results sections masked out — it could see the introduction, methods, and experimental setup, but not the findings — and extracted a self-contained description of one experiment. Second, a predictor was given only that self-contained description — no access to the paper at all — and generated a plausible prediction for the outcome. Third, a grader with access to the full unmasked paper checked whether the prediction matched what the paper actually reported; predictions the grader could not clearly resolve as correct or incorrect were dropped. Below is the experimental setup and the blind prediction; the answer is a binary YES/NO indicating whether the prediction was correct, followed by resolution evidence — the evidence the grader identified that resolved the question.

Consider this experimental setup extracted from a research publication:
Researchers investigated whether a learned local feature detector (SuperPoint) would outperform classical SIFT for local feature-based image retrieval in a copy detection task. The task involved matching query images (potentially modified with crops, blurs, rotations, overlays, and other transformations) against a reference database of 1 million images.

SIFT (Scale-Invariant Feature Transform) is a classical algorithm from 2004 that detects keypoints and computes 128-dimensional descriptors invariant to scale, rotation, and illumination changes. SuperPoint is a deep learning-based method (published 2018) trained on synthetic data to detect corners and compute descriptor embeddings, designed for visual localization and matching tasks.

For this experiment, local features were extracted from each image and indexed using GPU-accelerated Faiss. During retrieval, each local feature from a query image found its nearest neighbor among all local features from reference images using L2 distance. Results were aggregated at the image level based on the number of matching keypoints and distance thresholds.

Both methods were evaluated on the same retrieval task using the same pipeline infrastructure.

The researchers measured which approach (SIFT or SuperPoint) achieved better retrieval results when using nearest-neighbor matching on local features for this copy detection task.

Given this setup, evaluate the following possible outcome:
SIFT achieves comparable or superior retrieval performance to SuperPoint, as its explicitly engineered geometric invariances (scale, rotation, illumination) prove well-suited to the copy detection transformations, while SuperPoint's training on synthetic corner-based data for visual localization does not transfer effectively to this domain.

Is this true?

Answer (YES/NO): YES